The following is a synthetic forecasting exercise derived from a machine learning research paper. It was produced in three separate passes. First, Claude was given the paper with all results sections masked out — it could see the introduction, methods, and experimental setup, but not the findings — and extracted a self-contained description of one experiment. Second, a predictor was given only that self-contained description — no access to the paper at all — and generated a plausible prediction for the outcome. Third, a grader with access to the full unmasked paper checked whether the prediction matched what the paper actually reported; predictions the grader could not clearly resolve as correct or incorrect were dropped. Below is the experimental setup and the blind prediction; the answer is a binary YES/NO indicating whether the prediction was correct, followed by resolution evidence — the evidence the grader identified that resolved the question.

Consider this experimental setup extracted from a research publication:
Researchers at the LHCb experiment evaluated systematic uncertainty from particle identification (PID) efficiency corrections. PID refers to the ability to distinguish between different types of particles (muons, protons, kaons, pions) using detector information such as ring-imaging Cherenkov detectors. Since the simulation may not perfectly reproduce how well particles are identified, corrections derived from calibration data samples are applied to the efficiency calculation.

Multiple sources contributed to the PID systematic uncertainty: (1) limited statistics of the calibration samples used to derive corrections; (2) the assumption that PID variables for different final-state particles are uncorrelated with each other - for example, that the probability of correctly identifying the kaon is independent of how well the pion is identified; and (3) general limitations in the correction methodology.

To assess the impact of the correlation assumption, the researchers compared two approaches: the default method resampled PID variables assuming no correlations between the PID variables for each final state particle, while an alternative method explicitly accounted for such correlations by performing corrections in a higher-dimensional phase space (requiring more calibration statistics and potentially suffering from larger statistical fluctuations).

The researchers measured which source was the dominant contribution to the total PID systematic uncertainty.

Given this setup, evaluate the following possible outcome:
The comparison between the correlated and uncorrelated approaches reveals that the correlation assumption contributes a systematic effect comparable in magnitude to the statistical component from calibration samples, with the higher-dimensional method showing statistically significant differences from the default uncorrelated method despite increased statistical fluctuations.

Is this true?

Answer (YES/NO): NO